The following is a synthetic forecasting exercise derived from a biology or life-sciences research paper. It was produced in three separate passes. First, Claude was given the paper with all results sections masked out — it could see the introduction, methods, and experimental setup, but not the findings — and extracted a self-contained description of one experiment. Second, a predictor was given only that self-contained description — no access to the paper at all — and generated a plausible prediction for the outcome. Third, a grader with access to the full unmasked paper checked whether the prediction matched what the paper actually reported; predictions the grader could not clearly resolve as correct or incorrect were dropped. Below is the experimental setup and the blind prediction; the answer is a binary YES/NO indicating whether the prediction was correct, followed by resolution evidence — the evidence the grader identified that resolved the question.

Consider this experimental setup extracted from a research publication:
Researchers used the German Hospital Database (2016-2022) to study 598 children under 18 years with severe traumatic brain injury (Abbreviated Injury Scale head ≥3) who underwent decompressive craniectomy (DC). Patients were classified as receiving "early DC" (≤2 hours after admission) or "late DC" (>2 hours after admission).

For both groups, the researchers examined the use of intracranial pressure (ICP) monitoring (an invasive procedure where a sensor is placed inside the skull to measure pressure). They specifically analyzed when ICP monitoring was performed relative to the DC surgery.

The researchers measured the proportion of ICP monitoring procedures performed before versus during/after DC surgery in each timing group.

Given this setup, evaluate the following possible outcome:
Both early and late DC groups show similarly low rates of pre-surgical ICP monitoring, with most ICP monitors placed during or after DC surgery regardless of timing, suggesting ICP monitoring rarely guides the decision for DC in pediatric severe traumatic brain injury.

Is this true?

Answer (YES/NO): NO